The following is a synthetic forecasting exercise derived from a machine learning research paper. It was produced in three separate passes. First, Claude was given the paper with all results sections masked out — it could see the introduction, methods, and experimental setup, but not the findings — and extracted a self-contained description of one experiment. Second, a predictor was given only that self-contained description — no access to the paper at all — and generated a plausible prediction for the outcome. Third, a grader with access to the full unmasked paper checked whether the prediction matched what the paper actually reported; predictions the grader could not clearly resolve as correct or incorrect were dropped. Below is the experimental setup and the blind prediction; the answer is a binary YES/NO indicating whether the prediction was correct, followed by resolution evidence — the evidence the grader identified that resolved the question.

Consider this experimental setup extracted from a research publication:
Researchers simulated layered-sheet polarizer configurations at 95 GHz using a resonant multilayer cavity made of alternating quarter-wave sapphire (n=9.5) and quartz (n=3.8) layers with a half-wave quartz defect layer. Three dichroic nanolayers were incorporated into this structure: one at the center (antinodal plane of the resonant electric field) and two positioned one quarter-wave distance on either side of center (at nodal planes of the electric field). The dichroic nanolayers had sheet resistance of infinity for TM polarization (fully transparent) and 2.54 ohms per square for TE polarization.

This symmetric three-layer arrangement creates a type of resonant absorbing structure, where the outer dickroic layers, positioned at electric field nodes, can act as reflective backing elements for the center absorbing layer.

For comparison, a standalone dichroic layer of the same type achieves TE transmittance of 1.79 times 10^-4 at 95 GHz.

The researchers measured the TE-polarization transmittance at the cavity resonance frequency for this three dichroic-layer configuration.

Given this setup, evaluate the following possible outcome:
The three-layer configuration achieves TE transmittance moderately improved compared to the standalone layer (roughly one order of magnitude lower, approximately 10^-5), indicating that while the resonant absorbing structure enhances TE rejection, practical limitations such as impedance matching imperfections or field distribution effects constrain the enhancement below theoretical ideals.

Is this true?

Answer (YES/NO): NO